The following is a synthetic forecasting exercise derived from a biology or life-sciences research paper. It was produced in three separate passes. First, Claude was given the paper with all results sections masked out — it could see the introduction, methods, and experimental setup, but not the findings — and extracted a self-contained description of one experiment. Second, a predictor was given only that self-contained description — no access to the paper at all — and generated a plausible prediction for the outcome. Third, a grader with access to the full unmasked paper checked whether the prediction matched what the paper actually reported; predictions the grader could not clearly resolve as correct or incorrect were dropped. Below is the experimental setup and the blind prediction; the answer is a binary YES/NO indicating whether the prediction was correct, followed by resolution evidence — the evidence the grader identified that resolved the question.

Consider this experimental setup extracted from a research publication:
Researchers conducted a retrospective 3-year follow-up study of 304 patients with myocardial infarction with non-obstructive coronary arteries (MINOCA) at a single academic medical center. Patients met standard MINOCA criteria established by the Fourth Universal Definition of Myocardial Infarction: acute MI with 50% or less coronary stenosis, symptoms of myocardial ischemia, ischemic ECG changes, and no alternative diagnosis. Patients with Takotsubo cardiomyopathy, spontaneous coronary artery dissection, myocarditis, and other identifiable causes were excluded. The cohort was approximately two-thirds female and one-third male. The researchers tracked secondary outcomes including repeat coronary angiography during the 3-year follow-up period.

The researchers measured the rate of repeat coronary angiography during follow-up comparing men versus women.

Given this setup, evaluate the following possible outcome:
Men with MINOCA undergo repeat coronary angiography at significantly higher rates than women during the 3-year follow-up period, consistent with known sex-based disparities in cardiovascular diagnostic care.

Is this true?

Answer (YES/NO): YES